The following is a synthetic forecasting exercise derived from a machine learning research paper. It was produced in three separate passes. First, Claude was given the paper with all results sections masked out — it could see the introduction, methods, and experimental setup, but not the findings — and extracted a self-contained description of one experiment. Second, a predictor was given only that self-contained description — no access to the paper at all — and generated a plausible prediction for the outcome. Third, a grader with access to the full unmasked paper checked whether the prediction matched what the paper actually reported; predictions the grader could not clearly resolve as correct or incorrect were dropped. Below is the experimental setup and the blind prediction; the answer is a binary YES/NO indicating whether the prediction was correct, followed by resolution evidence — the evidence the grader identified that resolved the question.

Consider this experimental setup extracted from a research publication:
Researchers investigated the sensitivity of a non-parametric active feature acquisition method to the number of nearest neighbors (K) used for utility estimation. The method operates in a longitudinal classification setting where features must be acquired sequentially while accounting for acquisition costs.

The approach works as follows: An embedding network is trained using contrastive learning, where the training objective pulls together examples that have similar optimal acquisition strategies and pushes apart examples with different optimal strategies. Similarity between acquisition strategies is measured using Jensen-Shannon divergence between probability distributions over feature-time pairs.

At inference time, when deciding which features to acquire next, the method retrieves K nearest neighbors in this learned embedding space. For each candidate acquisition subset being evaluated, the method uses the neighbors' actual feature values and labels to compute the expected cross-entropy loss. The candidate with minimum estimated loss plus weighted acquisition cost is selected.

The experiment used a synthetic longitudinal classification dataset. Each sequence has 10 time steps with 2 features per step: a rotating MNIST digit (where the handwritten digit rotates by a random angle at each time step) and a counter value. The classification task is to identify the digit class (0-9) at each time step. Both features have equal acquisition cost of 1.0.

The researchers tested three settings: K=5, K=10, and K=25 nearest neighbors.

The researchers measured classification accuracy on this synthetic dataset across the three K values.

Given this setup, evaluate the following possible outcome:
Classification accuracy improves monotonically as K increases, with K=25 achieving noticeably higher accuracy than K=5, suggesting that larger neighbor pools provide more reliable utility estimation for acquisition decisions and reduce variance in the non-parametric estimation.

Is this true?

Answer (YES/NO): NO